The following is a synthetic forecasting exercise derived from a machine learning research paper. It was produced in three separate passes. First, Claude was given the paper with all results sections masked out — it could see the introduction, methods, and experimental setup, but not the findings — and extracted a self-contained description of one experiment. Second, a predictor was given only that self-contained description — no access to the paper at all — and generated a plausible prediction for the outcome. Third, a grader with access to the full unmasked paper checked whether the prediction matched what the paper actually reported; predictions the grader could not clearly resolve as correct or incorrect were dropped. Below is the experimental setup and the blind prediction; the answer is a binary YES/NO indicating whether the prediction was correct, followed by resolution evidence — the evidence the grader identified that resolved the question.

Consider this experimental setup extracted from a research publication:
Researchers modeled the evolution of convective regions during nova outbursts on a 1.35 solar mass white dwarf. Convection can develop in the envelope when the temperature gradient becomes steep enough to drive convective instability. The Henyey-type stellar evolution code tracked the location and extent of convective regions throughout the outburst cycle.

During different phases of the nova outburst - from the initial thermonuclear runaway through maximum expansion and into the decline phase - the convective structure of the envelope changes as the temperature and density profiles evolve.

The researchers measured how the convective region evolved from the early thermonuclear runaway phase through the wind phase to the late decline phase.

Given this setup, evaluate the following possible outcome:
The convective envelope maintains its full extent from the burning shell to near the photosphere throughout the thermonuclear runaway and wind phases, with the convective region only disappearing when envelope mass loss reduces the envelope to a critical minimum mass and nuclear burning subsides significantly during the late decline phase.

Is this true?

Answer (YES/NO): NO